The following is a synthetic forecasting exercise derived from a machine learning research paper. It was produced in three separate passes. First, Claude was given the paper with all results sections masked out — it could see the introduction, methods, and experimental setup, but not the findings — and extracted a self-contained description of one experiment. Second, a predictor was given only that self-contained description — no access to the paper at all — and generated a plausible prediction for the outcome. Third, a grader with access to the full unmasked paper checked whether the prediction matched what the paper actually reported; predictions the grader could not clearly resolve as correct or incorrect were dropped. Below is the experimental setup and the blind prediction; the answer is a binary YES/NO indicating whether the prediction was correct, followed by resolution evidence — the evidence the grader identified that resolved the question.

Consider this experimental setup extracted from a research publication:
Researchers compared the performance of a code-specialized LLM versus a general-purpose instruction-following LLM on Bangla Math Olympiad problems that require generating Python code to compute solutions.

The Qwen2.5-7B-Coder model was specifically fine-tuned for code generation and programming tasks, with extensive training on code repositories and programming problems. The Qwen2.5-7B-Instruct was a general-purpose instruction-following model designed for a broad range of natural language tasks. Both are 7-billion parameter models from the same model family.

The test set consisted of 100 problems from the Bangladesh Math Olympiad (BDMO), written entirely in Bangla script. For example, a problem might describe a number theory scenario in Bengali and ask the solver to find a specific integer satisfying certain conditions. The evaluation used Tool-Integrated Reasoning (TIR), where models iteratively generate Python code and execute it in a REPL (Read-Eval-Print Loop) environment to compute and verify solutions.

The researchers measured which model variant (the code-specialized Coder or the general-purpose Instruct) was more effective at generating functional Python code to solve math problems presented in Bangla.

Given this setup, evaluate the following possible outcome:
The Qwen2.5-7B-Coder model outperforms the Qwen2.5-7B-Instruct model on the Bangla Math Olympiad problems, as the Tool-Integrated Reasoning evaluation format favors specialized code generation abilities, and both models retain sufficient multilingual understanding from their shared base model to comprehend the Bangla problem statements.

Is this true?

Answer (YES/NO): NO